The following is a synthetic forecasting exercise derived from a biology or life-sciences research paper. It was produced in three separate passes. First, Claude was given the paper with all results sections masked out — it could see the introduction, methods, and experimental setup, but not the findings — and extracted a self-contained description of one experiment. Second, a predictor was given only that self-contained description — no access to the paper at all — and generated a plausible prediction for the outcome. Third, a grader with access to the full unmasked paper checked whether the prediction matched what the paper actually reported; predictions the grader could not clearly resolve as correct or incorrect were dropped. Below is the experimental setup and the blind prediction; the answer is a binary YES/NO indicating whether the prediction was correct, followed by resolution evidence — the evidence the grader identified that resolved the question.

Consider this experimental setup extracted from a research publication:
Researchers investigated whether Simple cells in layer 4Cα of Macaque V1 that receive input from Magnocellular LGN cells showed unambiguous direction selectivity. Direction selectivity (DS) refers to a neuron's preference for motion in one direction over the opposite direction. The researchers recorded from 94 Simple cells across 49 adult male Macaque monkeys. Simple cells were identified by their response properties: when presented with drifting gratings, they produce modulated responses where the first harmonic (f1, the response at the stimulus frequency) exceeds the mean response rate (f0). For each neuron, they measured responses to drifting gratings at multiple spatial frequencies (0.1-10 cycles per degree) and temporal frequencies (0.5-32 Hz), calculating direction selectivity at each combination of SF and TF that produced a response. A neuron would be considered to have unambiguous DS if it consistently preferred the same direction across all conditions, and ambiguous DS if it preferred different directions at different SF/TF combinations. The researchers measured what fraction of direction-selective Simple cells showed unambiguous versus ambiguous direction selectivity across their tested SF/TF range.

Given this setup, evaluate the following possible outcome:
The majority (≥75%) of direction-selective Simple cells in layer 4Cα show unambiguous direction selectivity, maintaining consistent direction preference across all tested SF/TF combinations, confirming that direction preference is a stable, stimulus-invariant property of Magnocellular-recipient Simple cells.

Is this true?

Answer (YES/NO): YES